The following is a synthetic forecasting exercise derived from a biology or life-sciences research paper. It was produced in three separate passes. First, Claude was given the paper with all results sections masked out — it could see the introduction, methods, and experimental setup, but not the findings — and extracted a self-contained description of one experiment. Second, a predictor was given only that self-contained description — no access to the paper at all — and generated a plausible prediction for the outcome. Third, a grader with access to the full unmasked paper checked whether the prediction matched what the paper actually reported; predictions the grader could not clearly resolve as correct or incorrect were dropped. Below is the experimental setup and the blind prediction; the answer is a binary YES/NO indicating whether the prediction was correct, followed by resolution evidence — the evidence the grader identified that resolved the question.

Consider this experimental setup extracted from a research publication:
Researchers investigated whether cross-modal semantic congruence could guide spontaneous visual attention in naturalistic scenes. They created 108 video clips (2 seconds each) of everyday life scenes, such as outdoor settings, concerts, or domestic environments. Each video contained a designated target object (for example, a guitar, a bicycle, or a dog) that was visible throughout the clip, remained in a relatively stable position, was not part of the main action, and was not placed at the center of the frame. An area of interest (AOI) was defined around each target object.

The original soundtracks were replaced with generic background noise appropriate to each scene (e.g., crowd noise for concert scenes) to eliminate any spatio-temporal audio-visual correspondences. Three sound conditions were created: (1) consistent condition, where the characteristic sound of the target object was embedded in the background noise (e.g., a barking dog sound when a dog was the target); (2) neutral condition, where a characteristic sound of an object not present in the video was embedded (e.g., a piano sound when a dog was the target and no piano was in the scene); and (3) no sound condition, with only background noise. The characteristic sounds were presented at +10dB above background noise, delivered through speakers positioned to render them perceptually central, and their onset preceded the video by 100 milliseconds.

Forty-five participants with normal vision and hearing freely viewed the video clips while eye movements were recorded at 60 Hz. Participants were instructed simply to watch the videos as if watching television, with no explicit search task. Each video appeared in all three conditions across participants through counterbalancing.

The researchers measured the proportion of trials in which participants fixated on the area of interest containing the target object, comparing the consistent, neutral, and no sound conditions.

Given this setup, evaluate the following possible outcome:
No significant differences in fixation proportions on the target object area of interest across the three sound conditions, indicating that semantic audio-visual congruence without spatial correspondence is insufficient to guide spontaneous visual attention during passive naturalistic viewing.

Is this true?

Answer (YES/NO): NO